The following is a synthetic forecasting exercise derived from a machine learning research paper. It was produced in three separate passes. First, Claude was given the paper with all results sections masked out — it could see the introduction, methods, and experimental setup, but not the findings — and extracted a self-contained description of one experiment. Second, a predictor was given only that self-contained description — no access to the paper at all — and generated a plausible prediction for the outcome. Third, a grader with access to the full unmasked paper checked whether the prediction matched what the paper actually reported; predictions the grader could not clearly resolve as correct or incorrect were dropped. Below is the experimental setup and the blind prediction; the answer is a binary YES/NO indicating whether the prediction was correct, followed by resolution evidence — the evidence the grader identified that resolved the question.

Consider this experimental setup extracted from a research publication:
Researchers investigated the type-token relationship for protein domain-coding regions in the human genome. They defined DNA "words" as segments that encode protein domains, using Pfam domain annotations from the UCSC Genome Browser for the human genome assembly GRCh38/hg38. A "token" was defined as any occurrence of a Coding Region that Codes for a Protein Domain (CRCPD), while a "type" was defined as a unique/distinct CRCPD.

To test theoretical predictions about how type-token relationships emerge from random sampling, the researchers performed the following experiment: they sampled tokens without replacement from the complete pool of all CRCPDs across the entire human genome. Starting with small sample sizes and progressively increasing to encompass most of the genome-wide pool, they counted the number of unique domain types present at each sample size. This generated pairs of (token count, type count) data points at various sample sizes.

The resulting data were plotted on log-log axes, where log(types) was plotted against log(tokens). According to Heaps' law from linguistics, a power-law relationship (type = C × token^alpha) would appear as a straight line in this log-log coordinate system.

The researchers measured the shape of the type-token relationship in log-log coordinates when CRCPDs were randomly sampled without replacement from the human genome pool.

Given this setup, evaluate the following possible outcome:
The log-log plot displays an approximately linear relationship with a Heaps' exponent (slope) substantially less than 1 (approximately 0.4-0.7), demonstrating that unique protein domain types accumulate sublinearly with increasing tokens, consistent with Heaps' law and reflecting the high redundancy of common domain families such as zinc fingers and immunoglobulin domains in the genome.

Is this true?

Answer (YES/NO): NO